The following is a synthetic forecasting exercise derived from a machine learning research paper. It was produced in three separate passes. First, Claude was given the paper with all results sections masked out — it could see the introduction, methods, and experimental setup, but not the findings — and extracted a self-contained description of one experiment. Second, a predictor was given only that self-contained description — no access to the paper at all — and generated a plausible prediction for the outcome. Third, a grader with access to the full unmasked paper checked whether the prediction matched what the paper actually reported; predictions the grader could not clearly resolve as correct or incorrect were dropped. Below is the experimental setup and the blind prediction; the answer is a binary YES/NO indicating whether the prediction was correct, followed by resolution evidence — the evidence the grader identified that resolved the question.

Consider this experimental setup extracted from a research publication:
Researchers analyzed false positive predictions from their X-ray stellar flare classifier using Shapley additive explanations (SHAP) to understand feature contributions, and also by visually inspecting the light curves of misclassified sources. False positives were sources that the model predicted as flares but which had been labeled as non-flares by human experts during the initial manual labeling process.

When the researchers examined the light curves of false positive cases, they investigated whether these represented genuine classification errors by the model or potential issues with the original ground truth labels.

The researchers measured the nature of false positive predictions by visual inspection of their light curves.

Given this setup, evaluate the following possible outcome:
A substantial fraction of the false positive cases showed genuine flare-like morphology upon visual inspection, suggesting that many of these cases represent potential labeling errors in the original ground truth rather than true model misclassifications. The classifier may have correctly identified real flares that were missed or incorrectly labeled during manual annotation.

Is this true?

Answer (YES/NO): YES